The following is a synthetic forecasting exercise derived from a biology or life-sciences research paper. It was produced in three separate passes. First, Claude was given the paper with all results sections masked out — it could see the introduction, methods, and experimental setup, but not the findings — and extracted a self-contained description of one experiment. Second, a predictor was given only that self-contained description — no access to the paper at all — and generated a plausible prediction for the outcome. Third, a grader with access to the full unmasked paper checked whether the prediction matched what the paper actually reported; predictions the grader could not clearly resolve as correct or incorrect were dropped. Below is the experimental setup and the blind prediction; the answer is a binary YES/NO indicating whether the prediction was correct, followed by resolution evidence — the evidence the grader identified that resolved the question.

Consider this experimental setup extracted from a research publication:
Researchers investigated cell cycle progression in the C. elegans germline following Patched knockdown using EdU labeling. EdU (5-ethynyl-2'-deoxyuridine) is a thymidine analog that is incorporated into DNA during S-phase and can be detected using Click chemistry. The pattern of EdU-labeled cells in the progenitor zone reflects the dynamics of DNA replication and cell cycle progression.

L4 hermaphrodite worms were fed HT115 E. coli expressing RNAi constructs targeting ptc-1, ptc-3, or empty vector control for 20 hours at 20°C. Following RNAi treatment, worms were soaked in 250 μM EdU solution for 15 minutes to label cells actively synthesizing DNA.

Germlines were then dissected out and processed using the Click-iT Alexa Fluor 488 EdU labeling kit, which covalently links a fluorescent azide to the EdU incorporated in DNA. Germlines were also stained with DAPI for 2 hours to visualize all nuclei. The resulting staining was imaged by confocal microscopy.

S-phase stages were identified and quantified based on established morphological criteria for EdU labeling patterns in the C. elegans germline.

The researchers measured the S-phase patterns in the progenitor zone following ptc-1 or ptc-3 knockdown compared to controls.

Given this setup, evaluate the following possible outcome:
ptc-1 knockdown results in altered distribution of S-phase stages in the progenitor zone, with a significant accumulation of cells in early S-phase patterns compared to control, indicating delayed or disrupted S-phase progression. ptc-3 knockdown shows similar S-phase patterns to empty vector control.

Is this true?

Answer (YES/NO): NO